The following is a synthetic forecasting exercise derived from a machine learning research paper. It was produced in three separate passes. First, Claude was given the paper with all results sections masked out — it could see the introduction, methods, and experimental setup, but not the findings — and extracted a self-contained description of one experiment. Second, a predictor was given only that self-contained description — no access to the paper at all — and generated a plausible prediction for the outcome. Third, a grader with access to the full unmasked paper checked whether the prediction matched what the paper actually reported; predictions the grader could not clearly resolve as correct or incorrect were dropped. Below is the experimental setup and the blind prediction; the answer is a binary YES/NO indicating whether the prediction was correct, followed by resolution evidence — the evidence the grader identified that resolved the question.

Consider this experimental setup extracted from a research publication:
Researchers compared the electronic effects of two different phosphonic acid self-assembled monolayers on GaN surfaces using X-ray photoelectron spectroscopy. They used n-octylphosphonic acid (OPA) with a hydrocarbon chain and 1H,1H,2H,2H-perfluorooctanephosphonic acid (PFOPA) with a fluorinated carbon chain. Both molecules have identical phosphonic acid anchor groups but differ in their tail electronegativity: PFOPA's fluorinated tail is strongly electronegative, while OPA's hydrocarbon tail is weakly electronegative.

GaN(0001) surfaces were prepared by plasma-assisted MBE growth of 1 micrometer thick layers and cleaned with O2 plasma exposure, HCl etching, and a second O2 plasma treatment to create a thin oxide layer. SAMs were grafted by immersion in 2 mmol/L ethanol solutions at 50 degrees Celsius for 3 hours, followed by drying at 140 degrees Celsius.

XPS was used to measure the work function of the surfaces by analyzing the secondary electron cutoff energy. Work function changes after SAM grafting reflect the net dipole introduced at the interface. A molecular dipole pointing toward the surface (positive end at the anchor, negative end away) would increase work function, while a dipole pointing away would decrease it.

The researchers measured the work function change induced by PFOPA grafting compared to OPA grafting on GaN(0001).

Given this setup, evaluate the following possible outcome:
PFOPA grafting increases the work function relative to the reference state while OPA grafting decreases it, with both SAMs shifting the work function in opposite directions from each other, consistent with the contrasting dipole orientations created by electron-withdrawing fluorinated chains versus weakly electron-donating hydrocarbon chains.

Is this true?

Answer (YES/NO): YES